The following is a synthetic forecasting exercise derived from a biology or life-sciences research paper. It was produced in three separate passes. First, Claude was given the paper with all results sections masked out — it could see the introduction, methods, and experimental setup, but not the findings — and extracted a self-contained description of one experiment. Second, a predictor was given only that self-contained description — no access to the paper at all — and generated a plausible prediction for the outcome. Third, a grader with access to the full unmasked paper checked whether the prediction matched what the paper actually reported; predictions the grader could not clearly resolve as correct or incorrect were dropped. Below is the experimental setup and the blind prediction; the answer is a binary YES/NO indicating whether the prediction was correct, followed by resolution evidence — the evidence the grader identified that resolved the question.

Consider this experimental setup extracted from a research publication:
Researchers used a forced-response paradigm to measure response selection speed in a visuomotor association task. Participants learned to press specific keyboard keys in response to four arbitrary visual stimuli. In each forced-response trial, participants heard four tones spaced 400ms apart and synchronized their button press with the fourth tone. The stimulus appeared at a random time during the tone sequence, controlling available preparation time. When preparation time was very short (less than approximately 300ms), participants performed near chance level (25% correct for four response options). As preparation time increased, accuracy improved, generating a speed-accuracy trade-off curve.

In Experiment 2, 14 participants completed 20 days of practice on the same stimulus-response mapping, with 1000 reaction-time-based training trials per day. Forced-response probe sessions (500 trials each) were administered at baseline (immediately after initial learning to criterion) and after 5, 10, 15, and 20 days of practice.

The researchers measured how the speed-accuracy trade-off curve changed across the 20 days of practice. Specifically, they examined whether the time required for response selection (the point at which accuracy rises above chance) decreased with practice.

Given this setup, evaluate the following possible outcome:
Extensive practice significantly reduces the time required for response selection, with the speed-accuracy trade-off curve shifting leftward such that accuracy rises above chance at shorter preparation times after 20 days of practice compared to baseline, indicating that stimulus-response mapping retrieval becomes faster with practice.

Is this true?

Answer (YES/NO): YES